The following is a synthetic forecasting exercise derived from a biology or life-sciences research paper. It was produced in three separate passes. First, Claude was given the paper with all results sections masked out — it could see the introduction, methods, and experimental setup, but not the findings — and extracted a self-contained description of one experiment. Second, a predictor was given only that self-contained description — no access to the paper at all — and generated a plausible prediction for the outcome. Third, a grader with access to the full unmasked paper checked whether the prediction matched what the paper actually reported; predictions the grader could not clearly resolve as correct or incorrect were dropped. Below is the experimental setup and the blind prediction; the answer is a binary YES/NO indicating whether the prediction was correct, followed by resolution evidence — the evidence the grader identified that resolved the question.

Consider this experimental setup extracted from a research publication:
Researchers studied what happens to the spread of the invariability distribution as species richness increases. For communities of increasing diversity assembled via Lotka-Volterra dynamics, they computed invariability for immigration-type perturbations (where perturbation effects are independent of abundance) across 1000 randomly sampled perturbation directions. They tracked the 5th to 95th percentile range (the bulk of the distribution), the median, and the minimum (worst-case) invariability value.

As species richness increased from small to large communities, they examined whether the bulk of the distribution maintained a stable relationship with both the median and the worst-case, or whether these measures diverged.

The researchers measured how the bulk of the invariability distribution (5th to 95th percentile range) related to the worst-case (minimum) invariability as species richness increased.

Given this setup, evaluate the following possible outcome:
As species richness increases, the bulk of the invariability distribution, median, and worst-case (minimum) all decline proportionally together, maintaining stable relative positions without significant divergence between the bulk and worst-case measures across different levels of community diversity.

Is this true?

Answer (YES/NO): NO